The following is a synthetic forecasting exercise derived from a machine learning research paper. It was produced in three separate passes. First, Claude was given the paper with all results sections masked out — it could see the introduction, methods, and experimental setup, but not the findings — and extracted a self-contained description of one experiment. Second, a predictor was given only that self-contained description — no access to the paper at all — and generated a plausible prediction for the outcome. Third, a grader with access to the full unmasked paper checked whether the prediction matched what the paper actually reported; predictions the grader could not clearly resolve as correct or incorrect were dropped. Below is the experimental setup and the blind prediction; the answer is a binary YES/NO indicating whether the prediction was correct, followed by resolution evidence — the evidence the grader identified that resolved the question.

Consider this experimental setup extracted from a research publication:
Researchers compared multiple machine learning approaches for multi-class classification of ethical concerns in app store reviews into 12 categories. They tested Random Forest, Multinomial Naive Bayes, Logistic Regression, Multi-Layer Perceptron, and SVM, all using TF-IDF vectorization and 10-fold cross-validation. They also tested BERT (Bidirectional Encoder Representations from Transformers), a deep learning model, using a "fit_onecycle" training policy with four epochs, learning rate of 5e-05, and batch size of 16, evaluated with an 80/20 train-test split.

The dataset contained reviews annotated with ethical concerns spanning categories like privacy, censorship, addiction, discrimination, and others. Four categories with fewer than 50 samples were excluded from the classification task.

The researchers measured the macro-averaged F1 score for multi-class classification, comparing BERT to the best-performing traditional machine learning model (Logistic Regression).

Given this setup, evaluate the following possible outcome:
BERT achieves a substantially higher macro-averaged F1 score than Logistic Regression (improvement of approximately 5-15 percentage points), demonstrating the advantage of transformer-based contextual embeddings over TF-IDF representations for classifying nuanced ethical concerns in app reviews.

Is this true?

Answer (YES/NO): NO